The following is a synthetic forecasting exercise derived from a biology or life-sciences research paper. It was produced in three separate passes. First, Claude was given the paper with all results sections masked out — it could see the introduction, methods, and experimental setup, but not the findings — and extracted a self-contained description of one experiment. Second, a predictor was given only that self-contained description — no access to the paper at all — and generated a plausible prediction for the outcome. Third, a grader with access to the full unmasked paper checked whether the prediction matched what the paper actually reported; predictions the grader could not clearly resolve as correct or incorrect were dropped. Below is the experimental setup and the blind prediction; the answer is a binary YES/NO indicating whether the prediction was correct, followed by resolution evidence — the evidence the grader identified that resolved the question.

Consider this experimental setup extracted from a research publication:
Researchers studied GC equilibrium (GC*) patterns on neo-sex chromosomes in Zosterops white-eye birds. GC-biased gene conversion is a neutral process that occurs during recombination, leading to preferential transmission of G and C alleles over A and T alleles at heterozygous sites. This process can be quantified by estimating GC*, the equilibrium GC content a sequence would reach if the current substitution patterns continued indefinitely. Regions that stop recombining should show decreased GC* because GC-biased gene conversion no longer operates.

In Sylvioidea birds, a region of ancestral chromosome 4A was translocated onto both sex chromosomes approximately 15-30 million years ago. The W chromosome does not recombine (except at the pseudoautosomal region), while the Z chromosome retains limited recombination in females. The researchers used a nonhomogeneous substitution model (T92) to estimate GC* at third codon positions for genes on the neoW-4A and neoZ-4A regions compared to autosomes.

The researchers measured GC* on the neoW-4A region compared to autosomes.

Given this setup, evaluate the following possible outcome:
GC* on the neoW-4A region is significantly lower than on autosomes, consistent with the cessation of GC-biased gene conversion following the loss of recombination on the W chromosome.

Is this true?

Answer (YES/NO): YES